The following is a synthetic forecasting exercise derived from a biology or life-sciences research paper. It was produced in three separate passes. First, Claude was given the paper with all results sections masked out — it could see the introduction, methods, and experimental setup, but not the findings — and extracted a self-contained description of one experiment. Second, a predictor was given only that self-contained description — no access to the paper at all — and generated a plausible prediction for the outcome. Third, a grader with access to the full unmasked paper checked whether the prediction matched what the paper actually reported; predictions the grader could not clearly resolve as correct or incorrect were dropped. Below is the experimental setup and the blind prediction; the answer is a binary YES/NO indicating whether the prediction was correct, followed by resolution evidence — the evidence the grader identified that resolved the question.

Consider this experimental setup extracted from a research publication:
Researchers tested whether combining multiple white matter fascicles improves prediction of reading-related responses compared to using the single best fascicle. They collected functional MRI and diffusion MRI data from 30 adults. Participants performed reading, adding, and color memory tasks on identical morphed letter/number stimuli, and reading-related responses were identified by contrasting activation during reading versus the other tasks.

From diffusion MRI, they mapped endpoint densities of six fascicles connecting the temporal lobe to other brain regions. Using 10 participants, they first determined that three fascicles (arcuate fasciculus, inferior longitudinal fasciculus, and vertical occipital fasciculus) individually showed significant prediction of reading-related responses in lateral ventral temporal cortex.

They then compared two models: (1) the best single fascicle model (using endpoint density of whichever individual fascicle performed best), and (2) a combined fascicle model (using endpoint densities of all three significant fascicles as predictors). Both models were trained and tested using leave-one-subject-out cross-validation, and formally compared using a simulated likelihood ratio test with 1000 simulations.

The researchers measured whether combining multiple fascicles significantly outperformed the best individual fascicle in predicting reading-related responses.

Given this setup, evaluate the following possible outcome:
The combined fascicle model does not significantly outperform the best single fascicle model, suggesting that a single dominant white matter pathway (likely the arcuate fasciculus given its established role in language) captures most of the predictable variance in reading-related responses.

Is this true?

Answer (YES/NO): NO